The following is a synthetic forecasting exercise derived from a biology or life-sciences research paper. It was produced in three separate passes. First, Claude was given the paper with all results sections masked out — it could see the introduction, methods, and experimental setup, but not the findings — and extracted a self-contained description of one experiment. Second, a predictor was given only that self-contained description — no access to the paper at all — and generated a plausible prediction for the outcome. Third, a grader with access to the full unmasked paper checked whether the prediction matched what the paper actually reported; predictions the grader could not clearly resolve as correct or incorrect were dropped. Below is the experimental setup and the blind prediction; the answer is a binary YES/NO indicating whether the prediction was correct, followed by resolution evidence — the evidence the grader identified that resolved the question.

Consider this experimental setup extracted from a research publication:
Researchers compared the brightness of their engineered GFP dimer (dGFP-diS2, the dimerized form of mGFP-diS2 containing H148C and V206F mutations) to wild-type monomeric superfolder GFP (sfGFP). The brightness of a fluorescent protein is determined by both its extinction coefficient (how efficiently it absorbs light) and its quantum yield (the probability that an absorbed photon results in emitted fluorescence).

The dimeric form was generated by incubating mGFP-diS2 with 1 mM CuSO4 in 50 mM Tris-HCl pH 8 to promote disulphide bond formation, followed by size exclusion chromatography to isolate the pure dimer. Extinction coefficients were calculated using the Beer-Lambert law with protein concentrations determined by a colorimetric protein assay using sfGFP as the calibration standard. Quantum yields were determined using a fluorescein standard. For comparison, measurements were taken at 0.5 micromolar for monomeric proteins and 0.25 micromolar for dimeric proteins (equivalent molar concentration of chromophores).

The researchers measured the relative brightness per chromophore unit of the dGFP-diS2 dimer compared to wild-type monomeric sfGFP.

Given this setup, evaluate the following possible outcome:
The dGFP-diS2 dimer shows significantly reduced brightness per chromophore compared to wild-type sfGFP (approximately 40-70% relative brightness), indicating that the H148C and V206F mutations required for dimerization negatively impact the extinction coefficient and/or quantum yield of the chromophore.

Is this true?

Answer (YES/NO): NO